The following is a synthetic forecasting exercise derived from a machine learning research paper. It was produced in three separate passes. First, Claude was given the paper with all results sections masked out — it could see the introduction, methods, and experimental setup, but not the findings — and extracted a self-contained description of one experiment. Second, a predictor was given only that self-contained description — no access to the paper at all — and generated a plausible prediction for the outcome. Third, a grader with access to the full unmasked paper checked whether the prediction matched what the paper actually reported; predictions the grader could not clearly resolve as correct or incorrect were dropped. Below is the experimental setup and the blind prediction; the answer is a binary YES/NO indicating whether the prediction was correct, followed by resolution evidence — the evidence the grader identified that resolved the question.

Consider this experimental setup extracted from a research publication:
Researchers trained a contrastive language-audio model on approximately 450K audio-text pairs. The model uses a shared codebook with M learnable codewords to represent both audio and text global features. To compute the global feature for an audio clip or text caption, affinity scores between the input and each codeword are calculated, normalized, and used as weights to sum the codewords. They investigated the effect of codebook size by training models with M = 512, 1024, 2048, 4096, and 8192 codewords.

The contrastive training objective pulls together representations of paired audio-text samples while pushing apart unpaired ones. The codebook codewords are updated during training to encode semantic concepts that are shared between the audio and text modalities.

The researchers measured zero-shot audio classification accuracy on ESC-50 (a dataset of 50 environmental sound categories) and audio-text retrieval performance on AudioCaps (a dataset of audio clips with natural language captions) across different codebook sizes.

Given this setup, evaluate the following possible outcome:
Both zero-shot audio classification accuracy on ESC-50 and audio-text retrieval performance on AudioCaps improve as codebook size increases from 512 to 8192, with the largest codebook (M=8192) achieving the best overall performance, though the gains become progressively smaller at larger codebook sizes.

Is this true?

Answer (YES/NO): NO